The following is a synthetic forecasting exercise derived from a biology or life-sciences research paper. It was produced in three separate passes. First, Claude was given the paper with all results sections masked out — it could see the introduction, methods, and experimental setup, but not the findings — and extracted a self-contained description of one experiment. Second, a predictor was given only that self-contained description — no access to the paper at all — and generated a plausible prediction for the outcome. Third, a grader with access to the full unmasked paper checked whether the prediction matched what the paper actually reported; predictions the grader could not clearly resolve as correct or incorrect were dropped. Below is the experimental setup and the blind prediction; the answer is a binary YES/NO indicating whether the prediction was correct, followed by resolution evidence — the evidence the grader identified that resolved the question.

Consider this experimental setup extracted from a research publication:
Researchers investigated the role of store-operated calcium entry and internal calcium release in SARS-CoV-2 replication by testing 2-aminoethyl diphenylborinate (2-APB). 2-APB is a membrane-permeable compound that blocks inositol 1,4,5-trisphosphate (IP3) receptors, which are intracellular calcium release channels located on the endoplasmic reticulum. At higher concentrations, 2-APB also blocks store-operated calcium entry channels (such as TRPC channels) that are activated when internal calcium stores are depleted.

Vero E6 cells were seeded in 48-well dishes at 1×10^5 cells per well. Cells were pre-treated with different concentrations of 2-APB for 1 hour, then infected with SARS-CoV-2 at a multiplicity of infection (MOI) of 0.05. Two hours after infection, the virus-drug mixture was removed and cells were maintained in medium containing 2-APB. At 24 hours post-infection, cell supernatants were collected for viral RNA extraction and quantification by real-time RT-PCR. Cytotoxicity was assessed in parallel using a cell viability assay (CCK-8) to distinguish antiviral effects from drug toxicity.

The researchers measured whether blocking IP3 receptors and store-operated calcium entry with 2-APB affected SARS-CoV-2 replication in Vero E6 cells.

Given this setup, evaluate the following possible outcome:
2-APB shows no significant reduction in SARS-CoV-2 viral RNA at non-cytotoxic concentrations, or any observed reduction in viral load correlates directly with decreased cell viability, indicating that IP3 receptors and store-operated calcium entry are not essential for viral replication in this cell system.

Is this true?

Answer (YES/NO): NO